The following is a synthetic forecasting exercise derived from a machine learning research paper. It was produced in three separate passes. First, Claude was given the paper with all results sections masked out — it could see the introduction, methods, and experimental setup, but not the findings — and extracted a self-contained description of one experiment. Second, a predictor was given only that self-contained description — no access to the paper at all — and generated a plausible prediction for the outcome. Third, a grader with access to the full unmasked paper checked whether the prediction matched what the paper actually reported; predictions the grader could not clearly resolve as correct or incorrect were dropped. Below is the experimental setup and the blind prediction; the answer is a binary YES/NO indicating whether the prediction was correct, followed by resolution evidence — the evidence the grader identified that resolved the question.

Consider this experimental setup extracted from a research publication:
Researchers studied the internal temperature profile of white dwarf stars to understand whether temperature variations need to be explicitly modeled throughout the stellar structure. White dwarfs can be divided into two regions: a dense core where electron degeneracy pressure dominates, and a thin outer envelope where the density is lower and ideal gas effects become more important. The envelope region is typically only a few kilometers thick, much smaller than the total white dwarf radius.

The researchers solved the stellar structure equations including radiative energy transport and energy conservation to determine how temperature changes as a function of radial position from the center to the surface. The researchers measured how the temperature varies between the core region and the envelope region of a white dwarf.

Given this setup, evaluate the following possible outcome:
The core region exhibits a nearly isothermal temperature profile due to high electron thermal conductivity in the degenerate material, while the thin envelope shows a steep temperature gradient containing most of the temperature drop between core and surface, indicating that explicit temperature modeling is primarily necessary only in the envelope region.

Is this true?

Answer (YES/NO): NO